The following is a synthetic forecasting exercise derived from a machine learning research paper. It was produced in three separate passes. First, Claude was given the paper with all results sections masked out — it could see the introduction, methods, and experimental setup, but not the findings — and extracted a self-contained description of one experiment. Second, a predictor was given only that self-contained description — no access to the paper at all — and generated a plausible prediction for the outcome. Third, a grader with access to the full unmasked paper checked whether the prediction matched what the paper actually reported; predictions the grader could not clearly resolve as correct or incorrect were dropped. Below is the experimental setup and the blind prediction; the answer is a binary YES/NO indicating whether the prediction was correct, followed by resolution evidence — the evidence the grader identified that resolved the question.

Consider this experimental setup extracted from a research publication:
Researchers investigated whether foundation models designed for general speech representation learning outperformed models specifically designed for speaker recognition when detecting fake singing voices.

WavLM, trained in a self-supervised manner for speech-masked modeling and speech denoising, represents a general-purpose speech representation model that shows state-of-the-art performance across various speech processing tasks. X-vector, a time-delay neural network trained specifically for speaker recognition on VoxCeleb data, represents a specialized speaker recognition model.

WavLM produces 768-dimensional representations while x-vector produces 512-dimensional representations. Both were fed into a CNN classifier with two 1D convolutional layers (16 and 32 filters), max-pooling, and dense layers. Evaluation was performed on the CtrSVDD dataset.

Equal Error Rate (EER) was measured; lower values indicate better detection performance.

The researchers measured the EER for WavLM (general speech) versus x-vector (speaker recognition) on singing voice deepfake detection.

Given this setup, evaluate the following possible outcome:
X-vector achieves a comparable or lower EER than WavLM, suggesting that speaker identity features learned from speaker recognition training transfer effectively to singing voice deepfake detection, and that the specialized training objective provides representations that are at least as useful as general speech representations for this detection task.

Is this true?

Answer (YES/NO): YES